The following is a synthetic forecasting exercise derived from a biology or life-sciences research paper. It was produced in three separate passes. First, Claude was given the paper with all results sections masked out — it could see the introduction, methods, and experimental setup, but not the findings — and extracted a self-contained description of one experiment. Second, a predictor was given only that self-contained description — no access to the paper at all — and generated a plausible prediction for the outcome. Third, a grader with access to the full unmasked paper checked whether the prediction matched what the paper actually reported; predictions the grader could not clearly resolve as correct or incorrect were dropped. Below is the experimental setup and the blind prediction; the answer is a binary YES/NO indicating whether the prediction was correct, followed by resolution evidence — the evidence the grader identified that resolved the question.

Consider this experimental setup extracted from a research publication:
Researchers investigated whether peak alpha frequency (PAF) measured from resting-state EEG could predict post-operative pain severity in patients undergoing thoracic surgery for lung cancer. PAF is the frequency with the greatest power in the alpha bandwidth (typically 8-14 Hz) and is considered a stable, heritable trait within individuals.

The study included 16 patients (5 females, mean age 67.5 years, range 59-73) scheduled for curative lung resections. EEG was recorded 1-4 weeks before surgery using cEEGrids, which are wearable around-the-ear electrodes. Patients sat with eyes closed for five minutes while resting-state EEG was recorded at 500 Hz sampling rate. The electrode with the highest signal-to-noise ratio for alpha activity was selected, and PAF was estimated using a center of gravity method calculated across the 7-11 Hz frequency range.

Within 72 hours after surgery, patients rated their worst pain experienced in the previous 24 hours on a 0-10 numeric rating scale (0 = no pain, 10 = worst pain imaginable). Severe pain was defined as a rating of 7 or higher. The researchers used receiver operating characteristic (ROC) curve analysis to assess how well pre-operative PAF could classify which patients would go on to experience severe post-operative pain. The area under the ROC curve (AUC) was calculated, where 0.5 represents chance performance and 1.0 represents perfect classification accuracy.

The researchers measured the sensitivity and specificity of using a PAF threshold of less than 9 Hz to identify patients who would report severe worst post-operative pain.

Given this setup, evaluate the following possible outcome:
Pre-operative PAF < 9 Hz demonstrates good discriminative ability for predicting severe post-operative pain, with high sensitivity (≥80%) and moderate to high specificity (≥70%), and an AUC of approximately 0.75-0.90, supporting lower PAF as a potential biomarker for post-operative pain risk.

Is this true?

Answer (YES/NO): NO